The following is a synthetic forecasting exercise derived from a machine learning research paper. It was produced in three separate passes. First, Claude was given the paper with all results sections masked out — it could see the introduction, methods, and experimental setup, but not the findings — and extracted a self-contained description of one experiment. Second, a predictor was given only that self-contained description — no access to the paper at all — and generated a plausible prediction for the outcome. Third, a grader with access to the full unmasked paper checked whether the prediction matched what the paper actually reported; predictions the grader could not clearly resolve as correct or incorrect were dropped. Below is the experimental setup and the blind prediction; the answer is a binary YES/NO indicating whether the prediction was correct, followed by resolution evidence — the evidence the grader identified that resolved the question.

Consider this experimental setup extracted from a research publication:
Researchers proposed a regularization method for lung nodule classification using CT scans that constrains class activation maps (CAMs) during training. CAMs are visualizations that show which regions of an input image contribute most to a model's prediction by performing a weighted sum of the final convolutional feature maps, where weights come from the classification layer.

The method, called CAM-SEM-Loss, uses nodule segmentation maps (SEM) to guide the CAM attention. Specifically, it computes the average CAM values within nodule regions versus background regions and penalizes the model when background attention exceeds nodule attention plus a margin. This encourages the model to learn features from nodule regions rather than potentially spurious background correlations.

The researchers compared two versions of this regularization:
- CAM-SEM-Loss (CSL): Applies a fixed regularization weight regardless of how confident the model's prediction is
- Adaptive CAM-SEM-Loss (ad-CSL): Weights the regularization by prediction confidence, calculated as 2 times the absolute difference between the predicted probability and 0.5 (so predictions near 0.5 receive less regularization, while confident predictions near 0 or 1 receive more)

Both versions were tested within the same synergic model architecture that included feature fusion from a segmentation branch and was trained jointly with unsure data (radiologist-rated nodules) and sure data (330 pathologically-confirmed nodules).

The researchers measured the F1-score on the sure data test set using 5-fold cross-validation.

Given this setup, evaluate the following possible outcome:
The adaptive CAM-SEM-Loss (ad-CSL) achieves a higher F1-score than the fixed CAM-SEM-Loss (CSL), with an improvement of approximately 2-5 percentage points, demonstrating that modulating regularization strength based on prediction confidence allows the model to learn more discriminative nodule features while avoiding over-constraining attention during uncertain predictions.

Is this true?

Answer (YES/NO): YES